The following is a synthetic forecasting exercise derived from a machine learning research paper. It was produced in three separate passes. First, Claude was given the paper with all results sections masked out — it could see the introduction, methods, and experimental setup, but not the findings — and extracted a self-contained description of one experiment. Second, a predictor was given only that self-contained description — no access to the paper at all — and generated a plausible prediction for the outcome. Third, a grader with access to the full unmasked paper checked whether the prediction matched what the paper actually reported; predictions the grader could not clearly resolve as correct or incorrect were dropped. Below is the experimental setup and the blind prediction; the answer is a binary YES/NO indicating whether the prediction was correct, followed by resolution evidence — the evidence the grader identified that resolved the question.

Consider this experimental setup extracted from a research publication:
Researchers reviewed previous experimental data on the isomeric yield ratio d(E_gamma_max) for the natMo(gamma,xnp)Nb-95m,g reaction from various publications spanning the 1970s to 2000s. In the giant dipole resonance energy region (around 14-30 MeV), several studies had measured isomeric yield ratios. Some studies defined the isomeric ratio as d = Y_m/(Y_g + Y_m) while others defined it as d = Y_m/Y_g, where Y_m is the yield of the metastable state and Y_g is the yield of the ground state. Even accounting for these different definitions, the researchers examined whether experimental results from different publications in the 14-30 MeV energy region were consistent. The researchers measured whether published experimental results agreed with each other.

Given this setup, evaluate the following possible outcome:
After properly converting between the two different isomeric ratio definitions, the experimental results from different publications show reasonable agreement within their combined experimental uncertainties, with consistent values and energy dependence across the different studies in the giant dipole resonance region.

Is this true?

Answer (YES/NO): NO